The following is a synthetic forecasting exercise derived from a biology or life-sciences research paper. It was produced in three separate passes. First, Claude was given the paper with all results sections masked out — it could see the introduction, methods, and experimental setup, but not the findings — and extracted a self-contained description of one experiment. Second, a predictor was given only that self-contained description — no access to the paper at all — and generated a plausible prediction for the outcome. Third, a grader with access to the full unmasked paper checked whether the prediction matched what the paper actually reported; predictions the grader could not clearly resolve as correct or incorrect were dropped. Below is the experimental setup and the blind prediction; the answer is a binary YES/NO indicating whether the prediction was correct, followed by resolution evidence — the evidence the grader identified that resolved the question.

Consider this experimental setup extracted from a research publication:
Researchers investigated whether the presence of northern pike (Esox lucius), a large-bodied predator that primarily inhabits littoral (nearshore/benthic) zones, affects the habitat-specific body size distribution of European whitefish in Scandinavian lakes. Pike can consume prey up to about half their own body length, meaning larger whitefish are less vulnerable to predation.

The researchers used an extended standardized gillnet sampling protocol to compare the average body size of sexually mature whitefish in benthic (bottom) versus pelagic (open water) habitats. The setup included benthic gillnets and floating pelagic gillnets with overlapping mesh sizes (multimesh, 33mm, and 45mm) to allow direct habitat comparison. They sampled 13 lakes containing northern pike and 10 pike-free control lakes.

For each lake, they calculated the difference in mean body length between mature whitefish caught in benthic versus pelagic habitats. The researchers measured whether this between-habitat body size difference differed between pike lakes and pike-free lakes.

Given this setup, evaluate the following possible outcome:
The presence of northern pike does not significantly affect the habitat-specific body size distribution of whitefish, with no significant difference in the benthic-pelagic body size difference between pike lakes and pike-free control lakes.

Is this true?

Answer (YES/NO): NO